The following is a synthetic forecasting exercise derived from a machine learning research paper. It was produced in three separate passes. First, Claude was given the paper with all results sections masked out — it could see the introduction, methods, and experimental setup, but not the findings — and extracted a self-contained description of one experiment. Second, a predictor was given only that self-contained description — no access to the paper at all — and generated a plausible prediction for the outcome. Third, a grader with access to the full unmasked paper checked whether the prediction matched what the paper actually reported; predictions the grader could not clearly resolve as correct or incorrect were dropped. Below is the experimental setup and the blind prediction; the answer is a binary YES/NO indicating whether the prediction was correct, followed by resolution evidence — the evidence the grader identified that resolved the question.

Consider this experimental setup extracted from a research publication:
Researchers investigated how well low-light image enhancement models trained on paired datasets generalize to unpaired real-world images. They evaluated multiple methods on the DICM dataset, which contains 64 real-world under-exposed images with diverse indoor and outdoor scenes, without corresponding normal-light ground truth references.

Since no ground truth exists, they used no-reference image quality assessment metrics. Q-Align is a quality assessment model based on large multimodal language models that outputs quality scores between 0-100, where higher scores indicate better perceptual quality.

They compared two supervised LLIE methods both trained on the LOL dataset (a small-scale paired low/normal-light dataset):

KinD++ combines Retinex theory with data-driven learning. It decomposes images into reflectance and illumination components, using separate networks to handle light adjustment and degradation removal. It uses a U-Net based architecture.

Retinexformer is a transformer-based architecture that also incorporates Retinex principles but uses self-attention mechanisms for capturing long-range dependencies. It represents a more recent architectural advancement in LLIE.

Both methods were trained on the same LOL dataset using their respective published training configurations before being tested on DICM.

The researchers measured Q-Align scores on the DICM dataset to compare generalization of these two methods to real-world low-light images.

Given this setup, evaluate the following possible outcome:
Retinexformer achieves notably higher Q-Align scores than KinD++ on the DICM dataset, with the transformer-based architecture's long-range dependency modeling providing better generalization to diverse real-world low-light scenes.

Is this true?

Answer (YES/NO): NO